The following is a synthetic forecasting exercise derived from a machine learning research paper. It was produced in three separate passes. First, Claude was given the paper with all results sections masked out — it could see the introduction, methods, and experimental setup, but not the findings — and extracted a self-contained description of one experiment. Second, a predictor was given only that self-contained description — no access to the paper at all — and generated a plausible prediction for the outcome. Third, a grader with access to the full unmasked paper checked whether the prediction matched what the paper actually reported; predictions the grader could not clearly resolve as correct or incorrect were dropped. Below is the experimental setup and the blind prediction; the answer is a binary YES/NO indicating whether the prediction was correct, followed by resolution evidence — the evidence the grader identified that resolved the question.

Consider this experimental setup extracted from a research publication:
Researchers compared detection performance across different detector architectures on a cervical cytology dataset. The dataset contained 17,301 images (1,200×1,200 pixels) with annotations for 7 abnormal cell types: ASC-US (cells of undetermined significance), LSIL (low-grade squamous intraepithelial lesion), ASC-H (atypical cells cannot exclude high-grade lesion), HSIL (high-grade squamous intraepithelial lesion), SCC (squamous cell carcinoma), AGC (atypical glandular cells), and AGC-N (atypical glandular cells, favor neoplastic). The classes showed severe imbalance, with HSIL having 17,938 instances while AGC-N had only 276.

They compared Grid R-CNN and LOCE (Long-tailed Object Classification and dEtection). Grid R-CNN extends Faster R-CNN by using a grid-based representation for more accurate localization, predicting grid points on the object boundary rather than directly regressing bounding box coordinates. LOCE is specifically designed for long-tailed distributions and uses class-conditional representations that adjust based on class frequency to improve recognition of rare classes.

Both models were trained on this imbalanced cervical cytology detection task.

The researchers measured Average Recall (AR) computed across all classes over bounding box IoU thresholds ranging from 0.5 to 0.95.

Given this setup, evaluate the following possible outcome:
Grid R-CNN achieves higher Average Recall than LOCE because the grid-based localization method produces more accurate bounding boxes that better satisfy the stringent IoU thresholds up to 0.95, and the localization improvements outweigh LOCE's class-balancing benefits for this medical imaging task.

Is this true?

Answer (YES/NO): YES